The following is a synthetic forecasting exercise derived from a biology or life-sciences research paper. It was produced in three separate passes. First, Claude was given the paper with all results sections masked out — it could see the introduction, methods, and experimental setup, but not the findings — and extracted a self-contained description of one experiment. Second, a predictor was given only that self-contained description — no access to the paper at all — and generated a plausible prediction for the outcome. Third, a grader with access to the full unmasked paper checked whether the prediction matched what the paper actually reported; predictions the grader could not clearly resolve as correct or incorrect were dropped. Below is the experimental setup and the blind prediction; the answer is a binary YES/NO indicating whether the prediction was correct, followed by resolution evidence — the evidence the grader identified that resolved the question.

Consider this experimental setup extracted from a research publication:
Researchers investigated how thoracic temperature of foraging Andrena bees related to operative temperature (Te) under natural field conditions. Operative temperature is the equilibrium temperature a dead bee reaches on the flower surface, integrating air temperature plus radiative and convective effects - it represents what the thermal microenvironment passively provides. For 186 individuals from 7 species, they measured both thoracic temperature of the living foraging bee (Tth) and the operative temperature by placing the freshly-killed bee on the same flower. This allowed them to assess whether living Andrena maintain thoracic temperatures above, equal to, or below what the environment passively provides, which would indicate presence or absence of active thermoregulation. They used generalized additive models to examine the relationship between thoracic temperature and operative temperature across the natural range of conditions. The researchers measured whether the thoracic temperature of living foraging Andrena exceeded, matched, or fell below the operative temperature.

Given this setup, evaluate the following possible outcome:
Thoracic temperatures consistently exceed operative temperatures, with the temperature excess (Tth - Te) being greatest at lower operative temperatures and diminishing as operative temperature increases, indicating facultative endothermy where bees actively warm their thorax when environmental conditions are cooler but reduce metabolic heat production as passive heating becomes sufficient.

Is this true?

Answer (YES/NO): NO